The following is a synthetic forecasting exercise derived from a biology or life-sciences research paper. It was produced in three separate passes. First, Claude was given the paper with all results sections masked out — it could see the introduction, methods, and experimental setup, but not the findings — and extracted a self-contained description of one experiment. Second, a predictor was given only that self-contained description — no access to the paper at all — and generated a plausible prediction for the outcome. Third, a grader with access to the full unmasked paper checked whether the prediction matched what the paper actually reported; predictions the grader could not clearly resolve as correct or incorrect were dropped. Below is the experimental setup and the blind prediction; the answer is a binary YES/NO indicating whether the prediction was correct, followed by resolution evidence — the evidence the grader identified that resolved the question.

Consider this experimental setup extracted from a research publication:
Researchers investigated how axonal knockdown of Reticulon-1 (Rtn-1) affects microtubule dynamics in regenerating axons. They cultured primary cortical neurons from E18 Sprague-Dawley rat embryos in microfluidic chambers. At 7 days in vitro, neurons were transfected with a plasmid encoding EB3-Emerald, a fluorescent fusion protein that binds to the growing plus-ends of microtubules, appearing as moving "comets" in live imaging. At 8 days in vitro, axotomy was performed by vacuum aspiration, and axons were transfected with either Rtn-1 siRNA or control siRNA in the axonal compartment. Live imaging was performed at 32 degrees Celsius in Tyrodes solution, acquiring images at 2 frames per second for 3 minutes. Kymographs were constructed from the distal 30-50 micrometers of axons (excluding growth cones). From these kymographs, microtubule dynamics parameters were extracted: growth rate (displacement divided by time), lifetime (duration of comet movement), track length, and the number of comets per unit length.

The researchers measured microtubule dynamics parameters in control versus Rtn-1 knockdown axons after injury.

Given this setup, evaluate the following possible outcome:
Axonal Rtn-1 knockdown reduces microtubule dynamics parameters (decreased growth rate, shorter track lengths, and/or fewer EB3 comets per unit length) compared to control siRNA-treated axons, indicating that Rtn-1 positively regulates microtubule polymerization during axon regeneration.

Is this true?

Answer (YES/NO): NO